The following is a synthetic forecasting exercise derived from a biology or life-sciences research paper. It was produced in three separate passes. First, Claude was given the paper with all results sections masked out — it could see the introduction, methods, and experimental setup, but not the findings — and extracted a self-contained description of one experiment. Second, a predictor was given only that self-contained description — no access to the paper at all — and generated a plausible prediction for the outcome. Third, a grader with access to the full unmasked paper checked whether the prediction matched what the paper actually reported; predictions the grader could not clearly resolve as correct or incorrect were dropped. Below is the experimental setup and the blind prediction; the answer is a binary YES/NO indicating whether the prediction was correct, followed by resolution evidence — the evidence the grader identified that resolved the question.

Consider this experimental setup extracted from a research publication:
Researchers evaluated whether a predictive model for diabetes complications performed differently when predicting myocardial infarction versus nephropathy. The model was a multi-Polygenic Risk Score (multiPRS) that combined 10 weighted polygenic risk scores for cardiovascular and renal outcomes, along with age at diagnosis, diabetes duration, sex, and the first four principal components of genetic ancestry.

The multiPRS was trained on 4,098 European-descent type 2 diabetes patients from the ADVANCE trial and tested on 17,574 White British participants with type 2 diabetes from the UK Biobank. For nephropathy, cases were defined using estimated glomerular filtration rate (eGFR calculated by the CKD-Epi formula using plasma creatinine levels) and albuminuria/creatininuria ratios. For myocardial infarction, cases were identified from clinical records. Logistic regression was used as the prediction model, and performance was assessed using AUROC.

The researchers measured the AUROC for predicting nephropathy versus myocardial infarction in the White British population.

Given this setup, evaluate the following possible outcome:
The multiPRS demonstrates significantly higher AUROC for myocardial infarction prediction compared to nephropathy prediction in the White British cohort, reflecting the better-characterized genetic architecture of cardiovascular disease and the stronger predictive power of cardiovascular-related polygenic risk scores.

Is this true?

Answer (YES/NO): NO